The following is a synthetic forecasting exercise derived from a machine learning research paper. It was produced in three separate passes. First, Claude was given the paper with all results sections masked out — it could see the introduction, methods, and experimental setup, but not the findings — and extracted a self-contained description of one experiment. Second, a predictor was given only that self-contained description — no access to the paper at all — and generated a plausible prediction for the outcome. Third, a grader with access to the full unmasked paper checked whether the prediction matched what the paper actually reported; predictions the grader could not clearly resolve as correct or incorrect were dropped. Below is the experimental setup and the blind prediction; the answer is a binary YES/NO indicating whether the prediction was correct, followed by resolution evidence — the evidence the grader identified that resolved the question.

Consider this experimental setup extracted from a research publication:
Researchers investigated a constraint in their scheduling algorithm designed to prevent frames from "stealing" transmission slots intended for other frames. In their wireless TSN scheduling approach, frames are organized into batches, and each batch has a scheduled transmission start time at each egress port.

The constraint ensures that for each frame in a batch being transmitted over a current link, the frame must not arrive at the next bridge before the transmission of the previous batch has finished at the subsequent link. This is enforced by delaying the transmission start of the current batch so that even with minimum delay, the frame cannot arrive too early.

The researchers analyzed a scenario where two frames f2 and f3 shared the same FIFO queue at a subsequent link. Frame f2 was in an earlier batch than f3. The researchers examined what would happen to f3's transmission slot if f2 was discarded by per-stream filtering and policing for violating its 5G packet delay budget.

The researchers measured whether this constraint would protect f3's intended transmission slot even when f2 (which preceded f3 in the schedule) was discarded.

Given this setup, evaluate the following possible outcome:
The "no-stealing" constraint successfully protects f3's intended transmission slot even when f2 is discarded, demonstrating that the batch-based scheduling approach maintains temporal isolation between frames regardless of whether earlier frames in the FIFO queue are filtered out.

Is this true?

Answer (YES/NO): YES